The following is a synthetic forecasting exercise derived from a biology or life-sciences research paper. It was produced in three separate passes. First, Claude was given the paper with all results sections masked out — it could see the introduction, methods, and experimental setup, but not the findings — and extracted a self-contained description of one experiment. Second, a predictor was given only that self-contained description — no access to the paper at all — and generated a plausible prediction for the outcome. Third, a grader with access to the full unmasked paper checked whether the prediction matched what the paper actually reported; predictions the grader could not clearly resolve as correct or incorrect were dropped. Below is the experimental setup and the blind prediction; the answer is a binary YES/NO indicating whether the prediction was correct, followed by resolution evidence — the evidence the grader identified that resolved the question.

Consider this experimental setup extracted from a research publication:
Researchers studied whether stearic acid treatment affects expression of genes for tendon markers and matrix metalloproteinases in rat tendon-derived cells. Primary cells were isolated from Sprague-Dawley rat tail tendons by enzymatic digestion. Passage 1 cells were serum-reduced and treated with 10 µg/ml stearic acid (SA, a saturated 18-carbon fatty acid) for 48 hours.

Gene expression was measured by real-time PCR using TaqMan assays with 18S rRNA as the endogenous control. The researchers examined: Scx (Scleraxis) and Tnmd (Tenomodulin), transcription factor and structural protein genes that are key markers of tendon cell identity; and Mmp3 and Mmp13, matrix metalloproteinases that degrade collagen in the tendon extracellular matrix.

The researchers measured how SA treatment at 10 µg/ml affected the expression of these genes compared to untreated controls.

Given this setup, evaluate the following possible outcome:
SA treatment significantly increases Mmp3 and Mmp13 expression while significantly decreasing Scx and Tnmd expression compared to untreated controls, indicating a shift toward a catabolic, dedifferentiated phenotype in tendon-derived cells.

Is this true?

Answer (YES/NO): NO